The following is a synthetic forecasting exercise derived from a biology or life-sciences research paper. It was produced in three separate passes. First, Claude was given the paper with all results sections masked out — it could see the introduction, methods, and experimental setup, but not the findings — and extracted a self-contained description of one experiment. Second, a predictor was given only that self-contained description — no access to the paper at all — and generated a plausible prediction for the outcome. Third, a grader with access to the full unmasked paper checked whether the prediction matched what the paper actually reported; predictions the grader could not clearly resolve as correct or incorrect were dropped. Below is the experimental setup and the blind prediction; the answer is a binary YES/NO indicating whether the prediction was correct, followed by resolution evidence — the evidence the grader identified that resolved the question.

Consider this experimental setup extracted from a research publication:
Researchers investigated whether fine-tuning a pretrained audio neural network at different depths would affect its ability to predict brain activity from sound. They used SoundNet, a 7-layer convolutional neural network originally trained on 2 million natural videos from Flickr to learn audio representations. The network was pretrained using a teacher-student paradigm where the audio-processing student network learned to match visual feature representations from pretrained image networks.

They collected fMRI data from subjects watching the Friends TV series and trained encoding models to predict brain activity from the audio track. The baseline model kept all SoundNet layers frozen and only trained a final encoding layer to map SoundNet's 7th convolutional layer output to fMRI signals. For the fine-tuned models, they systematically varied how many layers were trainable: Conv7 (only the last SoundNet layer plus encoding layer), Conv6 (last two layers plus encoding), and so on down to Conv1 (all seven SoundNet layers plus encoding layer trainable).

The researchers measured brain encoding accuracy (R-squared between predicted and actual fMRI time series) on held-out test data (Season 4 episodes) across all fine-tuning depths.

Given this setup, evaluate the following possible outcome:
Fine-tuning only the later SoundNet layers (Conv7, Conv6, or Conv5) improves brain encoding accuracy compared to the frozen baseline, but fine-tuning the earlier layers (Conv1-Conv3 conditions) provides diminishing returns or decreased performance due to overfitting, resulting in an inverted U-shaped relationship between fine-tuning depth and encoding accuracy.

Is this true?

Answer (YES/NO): NO